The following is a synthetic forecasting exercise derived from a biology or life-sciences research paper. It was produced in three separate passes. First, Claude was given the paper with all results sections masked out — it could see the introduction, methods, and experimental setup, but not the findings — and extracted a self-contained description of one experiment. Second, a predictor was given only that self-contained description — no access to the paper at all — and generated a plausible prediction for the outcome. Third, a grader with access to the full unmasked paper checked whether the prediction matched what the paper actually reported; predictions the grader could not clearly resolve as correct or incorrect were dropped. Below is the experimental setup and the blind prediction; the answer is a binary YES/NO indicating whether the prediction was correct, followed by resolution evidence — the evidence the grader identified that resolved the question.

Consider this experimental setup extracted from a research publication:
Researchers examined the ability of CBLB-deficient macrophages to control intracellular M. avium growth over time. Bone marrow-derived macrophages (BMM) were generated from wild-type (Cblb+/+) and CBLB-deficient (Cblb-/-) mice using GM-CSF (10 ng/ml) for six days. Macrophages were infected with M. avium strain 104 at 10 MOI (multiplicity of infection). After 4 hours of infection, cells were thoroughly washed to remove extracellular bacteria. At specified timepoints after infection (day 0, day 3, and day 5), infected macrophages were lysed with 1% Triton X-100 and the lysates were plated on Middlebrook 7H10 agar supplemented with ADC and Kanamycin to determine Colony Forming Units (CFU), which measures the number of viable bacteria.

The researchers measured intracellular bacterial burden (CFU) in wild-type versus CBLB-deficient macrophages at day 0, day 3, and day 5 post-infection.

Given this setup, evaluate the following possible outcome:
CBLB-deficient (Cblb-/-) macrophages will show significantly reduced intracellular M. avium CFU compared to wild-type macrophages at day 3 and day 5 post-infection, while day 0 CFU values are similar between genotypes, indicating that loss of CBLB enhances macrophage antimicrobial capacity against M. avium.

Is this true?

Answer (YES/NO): YES